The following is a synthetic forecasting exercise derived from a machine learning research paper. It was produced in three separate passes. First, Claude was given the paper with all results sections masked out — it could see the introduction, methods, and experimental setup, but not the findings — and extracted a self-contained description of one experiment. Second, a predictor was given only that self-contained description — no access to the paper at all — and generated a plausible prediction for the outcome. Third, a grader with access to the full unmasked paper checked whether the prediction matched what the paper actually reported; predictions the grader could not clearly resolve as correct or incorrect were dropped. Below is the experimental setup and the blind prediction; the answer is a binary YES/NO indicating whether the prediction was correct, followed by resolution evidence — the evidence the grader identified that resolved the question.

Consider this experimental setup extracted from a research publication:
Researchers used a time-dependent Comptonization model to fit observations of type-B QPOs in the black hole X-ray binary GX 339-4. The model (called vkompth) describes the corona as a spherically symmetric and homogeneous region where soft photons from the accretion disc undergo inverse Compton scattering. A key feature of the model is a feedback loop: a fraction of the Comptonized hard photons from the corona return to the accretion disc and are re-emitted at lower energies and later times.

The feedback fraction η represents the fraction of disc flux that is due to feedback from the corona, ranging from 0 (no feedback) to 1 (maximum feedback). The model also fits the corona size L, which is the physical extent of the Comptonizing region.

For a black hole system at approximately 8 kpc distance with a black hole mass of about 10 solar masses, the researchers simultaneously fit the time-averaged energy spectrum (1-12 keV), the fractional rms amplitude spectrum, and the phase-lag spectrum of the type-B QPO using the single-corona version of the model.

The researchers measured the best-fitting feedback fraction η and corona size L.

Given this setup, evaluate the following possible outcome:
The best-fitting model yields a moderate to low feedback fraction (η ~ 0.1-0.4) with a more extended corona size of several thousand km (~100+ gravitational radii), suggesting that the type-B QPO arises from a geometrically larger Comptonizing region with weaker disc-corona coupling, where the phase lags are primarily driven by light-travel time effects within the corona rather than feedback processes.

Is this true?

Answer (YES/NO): NO